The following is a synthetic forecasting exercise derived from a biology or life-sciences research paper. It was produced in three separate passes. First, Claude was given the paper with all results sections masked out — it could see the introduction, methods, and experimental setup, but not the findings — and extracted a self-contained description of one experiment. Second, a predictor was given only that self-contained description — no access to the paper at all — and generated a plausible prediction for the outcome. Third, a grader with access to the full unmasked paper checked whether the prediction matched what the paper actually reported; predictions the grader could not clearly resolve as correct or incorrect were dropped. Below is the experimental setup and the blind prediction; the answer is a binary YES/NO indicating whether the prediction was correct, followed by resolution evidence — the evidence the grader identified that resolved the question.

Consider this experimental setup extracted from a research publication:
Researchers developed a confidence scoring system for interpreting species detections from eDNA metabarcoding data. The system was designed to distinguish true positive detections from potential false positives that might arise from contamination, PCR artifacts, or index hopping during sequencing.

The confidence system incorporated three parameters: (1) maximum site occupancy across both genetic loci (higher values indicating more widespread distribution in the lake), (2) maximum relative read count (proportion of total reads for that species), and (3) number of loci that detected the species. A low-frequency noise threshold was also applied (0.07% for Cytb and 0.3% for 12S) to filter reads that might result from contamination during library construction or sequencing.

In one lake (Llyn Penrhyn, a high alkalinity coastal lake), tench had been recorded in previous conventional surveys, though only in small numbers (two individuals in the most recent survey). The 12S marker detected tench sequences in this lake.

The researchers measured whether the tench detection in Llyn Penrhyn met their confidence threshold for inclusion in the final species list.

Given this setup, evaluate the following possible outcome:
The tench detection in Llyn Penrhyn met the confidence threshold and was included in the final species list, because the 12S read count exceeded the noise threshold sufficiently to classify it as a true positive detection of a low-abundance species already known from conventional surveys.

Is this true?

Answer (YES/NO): NO